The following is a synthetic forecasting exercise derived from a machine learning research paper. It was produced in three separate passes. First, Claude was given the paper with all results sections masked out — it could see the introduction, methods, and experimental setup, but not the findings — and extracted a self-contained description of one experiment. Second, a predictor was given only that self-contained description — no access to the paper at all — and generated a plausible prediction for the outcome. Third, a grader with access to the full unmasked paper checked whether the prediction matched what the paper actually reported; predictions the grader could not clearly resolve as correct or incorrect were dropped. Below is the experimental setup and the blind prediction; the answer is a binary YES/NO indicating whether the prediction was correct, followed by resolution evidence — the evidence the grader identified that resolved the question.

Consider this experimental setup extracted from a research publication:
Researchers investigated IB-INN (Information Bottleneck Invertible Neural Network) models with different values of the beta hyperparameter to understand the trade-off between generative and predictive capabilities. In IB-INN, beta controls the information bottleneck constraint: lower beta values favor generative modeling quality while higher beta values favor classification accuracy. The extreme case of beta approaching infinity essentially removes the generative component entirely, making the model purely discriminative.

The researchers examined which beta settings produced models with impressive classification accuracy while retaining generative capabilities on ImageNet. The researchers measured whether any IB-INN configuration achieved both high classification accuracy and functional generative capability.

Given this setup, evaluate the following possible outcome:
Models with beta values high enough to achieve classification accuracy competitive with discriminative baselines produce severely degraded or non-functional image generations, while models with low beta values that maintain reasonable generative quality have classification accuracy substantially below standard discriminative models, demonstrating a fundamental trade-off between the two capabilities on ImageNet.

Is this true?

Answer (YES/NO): YES